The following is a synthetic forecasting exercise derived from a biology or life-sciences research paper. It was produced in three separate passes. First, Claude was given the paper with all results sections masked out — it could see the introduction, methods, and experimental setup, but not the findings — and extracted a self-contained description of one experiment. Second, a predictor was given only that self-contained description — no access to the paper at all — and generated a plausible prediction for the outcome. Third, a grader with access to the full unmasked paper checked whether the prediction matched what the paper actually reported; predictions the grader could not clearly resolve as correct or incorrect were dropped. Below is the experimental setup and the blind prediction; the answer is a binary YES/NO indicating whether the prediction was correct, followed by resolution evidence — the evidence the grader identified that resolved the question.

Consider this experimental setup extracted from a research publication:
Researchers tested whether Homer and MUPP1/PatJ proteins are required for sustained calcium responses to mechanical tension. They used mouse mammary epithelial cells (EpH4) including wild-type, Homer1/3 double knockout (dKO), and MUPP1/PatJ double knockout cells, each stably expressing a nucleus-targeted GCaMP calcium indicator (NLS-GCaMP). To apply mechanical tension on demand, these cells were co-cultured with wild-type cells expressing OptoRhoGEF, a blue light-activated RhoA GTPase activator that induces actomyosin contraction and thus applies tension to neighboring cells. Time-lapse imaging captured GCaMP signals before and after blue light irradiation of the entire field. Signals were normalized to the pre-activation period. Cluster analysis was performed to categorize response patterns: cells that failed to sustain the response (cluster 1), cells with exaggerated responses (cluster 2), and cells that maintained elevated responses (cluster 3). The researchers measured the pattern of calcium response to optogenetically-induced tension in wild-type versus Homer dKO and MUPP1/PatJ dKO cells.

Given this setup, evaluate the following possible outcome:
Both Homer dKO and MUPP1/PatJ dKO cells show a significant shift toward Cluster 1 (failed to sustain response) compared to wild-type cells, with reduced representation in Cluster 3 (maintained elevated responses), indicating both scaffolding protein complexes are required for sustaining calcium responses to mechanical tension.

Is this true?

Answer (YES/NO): YES